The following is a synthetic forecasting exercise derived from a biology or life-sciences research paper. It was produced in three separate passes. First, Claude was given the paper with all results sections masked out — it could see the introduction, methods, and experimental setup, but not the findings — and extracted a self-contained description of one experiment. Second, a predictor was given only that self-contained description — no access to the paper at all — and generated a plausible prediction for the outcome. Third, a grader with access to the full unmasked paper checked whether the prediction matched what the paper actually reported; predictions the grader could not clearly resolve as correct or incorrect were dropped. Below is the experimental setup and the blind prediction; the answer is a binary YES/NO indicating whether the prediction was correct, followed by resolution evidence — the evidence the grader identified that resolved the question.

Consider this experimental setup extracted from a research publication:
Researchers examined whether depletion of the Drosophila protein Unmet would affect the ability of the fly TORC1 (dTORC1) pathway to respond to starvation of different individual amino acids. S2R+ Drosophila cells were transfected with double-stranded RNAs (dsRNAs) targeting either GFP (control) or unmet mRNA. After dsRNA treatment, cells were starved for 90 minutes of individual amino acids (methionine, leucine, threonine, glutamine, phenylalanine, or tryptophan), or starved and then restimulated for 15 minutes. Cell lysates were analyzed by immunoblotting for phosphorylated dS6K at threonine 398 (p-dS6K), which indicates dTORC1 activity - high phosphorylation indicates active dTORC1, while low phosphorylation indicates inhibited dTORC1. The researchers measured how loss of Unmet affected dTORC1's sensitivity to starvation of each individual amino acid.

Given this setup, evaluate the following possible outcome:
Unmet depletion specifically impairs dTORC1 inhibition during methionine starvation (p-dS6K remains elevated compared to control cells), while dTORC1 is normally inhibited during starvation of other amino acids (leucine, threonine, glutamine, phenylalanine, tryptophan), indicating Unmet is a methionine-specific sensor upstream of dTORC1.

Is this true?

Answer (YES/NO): YES